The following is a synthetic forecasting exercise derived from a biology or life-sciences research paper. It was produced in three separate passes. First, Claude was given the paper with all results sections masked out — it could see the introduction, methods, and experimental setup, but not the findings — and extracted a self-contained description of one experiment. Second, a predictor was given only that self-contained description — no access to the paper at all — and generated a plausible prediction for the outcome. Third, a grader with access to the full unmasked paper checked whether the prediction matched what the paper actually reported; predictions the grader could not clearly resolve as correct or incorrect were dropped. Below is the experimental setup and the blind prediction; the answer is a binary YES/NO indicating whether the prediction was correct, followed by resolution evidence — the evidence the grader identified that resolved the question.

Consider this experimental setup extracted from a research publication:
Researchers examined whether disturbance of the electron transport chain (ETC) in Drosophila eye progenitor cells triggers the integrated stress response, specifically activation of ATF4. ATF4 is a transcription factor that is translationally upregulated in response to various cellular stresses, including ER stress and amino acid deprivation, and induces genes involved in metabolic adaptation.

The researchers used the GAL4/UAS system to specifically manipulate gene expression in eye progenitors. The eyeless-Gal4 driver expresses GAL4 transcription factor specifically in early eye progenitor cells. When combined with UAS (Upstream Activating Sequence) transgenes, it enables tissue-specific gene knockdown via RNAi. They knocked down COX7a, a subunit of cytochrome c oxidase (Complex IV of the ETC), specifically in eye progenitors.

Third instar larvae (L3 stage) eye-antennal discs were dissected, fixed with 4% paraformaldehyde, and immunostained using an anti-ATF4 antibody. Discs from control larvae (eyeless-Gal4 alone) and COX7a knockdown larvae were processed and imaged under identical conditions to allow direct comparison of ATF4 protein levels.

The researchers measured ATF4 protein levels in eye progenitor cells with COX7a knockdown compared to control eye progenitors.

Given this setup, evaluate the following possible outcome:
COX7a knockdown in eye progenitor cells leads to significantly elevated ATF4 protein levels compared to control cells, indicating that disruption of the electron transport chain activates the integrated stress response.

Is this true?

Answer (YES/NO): YES